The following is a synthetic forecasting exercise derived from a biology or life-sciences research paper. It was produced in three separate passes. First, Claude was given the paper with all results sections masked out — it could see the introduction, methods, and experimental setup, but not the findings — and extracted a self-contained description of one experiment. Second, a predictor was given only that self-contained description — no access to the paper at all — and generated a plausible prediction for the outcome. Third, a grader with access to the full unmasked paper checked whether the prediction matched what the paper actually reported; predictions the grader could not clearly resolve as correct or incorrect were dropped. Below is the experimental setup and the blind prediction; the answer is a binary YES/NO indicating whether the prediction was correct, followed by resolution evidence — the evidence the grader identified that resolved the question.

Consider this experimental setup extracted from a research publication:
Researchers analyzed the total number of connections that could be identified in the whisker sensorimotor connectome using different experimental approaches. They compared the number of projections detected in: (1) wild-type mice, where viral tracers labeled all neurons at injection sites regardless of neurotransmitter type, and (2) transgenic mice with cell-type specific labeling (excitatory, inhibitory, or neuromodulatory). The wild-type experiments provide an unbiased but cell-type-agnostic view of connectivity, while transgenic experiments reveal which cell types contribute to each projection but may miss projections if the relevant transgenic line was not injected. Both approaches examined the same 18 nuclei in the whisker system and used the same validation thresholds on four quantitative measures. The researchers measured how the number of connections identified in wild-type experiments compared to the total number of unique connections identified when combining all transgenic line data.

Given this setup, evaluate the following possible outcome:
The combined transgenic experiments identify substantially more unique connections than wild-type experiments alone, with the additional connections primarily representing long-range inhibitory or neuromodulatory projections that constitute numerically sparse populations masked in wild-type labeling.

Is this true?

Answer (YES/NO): NO